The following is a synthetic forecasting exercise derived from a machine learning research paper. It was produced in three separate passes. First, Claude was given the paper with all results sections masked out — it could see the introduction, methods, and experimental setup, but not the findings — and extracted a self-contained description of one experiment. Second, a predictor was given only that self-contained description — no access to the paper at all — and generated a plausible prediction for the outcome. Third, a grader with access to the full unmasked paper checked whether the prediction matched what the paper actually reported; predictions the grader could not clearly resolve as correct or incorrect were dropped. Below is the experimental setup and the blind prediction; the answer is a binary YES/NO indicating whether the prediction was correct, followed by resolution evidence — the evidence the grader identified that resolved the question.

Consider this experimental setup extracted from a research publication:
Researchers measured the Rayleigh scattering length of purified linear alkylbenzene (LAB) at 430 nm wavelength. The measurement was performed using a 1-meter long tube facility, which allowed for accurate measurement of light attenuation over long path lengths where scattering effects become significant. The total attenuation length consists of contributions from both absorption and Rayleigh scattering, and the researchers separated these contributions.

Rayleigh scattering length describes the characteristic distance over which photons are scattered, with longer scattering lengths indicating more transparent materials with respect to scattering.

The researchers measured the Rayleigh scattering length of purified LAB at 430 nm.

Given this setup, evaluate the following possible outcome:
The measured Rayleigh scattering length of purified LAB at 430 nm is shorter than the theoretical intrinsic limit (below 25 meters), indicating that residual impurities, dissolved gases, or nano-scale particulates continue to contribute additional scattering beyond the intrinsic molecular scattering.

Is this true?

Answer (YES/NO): NO